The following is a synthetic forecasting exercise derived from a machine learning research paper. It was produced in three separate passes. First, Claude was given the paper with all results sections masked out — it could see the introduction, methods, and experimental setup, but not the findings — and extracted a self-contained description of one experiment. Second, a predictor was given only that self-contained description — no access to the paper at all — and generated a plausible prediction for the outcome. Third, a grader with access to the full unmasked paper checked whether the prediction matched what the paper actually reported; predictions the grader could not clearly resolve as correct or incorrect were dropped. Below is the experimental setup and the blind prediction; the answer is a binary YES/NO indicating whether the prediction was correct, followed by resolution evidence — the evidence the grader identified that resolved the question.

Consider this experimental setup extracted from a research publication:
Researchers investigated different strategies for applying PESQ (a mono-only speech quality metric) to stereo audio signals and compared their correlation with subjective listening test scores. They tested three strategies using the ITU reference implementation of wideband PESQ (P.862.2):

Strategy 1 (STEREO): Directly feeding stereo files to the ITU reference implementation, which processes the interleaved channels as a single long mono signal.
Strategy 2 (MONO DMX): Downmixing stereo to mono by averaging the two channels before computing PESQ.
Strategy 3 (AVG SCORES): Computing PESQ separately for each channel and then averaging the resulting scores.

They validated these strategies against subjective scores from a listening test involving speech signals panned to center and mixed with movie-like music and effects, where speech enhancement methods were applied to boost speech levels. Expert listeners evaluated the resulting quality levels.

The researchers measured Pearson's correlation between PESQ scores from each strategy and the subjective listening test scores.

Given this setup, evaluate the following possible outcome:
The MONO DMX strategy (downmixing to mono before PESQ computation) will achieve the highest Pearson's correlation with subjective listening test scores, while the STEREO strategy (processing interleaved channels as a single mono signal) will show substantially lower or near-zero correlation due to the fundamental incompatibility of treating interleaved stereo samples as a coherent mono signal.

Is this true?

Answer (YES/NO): NO